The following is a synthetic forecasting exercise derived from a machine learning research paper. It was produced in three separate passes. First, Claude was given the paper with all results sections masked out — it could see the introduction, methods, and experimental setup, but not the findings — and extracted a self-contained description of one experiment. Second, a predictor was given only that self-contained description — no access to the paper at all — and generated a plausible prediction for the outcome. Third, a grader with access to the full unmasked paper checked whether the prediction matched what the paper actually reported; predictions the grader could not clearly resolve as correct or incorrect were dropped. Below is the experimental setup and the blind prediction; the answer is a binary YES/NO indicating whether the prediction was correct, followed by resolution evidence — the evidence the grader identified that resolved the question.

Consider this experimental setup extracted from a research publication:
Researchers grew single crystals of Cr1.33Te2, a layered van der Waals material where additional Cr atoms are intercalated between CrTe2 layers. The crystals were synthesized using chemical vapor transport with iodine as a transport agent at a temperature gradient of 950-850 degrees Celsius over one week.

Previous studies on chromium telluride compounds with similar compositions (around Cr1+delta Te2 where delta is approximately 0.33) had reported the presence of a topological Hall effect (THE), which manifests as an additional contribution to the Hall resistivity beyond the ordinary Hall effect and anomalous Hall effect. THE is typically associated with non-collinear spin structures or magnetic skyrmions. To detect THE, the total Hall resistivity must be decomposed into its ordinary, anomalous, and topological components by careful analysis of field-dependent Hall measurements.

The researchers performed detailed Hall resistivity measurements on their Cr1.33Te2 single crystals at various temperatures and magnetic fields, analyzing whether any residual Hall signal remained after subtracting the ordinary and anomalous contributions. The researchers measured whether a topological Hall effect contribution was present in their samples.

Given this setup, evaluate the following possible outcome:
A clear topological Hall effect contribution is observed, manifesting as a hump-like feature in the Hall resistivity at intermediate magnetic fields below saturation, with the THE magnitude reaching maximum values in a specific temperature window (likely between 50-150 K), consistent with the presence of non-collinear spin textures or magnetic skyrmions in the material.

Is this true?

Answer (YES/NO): NO